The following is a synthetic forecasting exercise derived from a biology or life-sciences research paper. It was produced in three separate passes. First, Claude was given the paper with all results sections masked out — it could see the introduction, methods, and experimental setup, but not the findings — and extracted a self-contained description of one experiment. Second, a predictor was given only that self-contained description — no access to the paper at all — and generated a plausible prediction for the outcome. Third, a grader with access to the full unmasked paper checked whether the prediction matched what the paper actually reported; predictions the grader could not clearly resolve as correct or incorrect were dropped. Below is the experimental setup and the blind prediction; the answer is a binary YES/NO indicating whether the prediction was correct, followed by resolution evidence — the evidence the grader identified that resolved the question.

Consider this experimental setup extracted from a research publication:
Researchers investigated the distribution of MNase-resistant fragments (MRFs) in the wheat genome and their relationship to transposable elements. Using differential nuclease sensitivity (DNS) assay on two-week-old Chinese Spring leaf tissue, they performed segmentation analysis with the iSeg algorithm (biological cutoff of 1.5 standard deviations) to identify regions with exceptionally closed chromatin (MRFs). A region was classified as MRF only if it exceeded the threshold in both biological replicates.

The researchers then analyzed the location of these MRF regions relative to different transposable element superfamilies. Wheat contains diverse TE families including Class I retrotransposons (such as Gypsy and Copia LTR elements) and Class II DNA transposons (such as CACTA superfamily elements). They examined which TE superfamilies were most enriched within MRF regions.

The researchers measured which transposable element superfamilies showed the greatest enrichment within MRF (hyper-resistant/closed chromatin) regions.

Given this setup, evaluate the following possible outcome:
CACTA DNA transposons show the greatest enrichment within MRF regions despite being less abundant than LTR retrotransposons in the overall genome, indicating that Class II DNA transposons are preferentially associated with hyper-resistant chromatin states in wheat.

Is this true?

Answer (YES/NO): NO